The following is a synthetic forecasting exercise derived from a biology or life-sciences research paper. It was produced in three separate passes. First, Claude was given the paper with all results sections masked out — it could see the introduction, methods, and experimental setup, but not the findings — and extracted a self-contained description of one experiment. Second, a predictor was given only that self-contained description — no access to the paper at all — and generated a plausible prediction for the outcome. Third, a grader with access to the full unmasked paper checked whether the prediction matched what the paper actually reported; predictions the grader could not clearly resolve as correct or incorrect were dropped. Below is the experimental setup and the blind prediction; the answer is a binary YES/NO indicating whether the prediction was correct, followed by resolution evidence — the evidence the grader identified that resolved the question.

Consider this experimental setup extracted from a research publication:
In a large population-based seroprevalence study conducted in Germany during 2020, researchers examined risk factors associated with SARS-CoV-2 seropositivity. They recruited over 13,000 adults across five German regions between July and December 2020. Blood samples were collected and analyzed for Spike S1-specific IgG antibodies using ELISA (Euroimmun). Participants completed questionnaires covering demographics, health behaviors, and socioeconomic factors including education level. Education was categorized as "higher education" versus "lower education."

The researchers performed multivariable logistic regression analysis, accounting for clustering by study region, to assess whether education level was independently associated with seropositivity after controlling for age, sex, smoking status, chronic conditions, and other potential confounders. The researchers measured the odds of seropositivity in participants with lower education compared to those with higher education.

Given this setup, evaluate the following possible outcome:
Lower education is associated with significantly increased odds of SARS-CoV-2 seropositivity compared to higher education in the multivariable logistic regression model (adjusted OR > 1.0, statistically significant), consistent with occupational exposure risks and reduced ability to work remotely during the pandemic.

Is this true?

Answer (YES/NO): YES